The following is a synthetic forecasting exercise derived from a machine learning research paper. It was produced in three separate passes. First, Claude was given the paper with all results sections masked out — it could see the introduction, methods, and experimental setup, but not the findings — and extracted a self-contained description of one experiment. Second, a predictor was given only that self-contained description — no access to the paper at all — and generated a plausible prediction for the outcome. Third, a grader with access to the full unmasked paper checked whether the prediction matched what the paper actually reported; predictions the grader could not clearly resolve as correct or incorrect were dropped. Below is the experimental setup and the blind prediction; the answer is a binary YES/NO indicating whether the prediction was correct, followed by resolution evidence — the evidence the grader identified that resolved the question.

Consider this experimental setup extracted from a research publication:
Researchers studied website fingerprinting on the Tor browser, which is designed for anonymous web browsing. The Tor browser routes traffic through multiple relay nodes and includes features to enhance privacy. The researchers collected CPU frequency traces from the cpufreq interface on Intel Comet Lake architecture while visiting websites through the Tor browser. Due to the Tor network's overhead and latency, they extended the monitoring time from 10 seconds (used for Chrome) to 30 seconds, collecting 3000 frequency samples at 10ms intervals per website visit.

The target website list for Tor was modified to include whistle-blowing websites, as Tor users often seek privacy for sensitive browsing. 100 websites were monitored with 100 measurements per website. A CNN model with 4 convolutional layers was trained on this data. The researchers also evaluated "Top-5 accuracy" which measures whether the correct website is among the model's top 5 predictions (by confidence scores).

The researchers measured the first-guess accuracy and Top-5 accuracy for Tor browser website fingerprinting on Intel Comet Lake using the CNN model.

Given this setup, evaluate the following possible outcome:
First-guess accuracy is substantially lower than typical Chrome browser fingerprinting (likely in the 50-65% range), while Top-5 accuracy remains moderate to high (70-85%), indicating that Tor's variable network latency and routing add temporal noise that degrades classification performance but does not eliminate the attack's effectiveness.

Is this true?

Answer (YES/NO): NO